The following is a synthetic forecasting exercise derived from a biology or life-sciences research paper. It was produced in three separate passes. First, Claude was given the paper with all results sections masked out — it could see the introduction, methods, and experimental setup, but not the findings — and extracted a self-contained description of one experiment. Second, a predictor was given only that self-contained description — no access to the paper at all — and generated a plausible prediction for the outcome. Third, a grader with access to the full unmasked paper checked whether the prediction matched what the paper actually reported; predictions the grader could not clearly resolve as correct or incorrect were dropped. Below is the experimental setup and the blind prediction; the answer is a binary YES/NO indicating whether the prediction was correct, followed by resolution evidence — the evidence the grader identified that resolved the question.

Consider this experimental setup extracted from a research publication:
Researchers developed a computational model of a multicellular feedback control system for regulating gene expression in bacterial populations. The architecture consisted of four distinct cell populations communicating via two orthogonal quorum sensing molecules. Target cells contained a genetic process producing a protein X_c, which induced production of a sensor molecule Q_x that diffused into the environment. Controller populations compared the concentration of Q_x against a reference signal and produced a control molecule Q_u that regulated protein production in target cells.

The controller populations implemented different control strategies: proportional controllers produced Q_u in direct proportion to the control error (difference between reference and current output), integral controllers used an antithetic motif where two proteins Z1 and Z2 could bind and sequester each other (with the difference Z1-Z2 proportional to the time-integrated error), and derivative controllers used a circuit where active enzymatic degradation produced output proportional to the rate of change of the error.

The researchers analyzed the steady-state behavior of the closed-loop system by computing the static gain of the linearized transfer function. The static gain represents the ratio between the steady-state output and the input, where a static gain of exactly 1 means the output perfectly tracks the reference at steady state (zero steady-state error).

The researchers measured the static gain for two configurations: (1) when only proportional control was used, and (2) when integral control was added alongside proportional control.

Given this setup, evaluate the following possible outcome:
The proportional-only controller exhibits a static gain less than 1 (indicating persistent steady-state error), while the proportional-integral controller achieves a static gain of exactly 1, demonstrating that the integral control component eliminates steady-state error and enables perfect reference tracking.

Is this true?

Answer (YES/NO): NO